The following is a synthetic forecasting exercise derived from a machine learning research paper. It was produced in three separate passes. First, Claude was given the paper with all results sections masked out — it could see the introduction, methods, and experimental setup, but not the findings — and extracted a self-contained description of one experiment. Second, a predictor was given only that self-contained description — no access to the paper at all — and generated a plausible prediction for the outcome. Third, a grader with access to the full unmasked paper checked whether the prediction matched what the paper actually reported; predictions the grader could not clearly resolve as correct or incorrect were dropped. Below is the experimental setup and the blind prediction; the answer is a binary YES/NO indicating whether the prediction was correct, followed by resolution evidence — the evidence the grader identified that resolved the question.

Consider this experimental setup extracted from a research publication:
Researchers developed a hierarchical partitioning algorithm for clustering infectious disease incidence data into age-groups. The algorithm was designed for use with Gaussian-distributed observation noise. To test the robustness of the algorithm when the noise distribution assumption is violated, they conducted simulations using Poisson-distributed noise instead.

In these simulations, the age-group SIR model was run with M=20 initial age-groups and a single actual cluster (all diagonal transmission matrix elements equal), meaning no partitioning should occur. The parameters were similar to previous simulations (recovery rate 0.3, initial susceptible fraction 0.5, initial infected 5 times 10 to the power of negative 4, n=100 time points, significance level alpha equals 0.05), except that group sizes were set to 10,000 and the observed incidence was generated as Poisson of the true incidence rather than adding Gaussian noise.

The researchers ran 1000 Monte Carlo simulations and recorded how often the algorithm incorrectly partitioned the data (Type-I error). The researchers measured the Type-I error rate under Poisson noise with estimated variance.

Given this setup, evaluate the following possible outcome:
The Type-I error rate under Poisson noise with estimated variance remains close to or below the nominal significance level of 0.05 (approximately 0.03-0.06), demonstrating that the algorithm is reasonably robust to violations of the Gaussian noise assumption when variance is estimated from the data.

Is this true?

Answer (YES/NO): NO